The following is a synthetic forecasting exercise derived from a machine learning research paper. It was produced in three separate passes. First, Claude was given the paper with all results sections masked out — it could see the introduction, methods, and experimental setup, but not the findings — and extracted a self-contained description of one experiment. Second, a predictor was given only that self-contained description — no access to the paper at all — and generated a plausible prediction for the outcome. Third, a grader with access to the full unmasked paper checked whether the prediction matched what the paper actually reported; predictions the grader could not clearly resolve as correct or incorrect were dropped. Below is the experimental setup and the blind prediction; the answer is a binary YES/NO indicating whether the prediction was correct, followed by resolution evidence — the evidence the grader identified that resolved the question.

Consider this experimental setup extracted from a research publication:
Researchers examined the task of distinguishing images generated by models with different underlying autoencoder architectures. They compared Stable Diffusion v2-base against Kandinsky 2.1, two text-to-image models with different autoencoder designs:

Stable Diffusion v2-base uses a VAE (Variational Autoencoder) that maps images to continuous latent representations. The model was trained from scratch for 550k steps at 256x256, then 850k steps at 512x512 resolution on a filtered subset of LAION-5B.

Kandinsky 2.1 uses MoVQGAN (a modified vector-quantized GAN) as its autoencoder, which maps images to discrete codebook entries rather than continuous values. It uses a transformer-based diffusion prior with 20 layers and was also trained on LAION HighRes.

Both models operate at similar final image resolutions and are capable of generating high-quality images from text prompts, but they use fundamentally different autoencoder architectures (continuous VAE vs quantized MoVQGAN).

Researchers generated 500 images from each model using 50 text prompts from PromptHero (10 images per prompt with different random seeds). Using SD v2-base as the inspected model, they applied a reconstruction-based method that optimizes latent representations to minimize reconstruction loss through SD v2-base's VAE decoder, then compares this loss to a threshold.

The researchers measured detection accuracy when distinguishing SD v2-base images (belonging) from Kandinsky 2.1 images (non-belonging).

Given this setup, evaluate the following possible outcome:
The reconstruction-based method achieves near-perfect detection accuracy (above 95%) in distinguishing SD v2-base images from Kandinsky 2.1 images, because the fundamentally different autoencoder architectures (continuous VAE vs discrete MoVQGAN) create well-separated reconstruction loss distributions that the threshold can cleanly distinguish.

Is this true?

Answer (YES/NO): YES